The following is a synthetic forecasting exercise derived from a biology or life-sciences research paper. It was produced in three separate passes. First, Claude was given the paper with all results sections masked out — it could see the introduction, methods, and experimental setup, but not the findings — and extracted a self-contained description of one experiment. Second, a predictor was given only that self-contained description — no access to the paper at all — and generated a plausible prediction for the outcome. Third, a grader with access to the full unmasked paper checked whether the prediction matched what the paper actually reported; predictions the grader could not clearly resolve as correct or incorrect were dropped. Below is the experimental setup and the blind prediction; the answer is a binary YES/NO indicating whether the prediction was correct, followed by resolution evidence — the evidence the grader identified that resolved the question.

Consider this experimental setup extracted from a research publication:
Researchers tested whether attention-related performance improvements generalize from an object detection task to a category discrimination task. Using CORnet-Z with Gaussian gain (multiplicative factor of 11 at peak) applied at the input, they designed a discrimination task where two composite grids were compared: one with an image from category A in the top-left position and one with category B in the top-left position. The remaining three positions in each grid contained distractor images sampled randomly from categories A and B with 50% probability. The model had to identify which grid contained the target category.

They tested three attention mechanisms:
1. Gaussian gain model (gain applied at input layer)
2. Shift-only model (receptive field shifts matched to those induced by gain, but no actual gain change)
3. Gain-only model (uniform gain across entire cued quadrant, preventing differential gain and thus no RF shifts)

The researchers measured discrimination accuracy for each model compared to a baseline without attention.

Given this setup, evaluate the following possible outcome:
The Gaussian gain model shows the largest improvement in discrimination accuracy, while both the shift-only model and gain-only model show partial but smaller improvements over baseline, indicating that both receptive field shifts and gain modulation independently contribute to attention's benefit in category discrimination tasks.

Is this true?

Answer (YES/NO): NO